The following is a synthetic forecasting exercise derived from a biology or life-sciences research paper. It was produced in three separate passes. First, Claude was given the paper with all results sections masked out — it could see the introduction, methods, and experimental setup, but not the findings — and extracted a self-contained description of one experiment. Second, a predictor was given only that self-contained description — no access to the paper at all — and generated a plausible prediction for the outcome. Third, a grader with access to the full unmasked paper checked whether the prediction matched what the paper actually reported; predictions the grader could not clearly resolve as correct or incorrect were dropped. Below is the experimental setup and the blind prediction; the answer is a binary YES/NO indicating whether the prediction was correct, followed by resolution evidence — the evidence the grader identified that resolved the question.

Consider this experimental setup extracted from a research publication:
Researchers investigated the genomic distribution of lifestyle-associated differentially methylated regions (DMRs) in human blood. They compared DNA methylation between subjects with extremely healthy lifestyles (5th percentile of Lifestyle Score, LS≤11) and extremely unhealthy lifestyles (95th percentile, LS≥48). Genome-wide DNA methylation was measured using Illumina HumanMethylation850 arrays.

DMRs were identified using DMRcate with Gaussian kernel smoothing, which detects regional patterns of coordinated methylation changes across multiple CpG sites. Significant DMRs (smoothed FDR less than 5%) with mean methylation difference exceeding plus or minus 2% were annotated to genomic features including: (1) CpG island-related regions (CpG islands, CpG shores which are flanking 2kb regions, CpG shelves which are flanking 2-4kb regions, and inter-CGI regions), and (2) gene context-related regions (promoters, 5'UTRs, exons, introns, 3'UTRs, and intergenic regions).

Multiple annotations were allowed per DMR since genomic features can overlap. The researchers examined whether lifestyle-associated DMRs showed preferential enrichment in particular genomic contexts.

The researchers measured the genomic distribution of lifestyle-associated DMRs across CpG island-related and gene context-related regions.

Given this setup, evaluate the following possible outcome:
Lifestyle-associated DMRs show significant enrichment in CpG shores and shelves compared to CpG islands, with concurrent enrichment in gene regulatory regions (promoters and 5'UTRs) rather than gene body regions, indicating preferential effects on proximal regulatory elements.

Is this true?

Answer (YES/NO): NO